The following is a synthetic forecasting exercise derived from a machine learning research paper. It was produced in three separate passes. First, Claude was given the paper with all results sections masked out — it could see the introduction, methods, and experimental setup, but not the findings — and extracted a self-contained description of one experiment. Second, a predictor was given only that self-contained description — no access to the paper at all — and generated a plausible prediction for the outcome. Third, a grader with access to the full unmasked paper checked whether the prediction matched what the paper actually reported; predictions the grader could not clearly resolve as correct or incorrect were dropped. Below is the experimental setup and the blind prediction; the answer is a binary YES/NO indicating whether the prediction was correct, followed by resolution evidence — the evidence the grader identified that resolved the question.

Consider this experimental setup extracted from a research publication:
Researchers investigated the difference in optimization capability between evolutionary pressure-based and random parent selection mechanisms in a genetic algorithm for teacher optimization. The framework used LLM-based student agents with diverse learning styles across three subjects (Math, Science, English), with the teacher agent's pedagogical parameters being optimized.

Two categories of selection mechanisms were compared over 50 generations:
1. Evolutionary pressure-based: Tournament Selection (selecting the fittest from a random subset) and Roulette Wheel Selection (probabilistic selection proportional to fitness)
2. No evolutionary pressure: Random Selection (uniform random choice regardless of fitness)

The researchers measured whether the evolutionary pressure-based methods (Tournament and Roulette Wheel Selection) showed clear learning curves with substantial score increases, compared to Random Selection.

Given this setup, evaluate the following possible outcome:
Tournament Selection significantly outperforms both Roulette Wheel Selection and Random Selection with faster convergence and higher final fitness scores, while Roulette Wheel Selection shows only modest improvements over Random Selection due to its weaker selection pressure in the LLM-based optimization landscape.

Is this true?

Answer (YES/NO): NO